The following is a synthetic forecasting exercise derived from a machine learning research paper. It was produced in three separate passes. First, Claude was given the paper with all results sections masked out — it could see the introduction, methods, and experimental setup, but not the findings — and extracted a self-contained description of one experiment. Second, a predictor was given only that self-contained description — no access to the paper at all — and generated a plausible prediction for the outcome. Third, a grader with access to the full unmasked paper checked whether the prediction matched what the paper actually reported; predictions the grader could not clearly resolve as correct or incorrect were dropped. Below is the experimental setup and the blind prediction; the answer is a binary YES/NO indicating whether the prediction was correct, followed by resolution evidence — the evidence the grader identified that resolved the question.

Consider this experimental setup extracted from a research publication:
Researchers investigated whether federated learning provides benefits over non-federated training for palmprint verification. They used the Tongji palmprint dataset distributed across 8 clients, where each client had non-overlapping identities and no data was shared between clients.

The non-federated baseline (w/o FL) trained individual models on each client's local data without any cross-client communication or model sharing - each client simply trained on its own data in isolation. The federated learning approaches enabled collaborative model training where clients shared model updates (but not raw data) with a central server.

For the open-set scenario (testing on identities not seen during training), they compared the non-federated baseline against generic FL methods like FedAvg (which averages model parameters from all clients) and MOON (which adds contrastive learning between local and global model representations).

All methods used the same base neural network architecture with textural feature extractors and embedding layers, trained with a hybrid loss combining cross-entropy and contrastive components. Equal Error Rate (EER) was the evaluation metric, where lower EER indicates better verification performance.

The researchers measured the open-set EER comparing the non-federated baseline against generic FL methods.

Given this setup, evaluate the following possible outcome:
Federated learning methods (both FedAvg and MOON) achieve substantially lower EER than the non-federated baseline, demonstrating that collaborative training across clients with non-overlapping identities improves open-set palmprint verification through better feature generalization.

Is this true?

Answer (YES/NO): YES